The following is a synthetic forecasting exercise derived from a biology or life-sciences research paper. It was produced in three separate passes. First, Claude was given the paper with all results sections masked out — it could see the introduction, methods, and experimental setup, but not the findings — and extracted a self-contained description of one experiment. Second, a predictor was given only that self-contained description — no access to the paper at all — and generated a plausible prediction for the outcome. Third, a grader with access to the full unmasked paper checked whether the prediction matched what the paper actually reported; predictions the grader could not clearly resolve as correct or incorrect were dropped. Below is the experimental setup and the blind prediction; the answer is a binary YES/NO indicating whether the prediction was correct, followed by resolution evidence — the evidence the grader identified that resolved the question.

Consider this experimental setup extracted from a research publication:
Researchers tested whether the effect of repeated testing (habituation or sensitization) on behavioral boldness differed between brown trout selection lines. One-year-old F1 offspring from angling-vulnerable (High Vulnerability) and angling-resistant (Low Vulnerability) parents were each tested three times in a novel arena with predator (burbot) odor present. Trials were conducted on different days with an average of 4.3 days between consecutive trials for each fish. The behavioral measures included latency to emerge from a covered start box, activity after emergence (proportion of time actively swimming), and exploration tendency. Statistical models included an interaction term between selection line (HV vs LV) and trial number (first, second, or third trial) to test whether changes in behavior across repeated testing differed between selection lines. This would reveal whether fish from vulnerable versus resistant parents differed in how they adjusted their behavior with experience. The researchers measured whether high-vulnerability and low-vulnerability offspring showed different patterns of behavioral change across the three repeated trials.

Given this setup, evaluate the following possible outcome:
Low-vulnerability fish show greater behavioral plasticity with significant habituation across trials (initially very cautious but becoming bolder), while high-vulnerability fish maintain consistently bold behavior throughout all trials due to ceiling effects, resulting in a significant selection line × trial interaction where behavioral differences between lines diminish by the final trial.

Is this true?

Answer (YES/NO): NO